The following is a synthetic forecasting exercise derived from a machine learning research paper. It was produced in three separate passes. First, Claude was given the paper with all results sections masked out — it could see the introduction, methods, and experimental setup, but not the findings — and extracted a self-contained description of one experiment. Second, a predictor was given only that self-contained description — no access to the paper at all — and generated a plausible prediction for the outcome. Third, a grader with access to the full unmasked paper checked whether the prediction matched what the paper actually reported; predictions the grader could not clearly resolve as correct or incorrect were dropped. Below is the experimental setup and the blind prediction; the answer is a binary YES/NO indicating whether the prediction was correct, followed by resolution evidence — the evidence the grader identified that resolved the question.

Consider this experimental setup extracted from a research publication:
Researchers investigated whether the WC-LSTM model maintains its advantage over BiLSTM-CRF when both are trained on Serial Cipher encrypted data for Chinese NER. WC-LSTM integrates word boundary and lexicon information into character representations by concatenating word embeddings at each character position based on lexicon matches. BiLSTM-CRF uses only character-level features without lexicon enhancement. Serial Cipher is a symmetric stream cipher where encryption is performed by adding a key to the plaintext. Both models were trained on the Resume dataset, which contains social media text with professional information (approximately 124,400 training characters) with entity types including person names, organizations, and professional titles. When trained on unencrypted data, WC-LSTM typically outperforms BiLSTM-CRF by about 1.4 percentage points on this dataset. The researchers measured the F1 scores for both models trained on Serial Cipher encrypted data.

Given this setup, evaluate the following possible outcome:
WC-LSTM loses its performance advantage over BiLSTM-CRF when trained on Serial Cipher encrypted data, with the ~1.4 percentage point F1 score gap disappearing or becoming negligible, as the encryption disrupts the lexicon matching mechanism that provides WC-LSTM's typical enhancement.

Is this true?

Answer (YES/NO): NO